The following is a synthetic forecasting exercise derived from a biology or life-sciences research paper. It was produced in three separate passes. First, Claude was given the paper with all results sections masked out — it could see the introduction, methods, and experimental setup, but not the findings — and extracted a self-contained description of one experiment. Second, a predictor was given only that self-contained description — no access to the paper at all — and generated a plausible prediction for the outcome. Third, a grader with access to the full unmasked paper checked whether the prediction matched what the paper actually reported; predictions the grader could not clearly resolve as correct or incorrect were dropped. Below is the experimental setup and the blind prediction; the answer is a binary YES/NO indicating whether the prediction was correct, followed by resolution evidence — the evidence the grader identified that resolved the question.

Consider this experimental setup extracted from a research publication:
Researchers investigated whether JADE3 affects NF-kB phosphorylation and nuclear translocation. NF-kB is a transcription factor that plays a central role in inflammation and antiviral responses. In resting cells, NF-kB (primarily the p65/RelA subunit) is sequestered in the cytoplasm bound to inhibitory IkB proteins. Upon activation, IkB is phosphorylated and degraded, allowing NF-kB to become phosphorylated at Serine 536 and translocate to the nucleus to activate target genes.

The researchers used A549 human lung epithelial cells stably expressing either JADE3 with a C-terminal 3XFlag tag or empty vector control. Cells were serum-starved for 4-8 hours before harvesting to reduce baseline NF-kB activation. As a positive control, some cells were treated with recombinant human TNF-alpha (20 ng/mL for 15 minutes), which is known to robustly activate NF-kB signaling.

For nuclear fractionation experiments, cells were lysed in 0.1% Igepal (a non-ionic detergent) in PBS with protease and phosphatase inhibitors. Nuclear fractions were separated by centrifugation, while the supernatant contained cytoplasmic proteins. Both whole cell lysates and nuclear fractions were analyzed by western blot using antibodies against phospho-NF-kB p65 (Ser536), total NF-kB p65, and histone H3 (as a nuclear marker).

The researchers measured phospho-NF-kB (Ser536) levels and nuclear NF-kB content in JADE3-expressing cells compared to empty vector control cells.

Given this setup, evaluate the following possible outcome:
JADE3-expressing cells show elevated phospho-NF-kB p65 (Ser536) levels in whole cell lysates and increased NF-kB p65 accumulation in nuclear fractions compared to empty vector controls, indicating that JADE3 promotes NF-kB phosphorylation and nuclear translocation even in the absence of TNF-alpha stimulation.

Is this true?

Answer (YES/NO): YES